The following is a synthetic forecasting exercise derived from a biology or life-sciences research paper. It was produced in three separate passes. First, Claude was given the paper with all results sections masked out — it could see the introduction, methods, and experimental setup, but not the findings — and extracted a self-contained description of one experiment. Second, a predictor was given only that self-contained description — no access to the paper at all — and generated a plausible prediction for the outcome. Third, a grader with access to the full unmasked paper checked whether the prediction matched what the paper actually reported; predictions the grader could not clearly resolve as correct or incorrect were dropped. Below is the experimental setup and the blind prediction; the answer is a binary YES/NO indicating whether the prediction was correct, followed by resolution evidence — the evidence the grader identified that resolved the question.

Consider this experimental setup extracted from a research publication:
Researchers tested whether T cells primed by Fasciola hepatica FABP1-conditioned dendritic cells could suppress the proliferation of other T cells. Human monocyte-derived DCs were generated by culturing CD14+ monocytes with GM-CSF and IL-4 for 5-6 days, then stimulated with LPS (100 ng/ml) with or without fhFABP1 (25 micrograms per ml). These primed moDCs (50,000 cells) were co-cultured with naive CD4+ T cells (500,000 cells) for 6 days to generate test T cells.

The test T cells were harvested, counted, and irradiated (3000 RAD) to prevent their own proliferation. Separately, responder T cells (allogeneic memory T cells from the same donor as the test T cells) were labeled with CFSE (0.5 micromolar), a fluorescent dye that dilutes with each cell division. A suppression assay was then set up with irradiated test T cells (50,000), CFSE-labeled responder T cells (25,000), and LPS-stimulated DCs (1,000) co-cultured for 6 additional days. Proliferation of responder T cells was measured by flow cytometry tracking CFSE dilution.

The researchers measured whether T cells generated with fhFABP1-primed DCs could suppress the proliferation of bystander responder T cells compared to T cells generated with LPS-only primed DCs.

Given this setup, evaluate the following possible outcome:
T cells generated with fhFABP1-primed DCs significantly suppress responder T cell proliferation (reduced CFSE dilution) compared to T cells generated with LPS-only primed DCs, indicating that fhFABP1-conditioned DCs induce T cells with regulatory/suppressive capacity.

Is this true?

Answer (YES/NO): NO